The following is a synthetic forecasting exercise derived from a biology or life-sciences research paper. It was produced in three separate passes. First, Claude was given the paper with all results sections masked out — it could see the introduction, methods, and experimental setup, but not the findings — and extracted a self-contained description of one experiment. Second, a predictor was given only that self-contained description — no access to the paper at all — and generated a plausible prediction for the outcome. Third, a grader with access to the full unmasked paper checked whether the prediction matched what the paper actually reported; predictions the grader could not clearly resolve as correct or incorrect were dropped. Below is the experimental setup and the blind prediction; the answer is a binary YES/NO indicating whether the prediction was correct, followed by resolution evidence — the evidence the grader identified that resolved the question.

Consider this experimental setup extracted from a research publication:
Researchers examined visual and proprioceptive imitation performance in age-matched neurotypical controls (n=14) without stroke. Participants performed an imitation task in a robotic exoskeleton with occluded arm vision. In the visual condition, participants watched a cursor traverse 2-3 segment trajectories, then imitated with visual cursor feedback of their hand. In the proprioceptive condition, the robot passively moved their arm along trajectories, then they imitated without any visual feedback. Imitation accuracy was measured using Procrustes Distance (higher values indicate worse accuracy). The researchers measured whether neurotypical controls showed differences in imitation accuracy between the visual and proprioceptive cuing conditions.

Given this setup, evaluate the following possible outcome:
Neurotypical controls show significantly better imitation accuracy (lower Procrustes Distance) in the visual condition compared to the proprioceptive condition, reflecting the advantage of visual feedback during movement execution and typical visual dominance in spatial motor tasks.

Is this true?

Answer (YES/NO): NO